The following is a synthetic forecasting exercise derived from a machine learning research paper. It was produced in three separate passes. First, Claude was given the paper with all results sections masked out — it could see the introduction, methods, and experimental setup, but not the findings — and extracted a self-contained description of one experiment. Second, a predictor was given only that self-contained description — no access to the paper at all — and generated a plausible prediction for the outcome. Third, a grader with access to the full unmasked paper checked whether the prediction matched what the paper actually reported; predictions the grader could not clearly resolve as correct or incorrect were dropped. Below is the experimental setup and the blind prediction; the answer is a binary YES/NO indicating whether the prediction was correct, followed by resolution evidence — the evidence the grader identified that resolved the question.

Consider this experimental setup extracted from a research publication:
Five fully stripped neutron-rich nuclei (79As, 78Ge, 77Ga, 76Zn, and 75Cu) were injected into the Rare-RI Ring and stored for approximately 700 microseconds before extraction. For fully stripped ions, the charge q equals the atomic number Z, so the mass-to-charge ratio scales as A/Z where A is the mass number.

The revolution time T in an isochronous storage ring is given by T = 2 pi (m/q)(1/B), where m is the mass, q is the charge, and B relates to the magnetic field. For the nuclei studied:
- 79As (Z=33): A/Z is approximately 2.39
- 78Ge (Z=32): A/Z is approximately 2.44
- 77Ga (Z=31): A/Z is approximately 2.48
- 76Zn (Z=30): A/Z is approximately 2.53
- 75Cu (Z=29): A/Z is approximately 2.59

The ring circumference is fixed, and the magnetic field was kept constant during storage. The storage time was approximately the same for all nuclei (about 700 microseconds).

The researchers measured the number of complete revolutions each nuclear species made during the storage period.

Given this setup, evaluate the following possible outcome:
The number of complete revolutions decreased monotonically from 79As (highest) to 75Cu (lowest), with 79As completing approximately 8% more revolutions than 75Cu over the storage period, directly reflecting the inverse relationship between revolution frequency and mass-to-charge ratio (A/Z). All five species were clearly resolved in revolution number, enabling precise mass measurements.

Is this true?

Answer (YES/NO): NO